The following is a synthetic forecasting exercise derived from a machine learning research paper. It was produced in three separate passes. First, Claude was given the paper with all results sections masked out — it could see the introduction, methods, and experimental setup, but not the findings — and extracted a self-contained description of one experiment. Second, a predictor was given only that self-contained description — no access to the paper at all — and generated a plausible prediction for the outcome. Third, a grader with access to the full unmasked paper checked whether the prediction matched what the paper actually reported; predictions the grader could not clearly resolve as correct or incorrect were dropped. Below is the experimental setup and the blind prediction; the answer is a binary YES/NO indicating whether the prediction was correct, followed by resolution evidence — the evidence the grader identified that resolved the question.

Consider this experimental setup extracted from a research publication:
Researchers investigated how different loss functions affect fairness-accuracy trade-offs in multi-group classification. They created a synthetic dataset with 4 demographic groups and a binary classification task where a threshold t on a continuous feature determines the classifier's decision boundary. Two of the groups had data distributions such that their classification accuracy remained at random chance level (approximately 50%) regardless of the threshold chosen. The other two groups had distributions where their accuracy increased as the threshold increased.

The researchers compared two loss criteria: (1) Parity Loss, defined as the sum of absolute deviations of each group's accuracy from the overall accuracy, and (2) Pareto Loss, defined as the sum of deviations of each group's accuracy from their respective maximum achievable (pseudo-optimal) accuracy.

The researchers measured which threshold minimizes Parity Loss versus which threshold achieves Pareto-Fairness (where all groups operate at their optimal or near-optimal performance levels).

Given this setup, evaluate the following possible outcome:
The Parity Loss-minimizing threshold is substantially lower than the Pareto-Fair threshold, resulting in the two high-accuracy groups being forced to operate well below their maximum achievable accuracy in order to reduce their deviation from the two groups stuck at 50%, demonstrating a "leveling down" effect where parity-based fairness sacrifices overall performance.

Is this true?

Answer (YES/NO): YES